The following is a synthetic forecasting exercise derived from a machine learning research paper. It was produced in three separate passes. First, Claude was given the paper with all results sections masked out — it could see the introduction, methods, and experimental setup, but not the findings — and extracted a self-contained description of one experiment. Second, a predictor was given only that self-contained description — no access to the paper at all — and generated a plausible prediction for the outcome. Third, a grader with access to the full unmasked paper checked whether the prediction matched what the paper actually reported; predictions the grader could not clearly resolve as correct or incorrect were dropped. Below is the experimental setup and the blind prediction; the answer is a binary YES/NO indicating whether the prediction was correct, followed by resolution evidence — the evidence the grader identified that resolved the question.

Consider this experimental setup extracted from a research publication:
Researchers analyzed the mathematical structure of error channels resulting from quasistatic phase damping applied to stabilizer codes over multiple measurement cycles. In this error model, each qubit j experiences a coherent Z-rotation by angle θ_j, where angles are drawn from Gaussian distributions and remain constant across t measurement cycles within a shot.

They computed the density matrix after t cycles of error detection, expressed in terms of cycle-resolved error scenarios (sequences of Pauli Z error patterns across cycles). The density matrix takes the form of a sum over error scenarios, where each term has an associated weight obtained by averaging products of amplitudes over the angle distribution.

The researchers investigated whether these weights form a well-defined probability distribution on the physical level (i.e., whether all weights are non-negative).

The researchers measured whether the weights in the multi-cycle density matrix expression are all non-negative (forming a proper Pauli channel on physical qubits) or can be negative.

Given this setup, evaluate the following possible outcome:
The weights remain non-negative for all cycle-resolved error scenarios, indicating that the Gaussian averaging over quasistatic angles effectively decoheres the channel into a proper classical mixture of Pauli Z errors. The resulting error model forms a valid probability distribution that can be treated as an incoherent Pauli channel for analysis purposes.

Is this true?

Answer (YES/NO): NO